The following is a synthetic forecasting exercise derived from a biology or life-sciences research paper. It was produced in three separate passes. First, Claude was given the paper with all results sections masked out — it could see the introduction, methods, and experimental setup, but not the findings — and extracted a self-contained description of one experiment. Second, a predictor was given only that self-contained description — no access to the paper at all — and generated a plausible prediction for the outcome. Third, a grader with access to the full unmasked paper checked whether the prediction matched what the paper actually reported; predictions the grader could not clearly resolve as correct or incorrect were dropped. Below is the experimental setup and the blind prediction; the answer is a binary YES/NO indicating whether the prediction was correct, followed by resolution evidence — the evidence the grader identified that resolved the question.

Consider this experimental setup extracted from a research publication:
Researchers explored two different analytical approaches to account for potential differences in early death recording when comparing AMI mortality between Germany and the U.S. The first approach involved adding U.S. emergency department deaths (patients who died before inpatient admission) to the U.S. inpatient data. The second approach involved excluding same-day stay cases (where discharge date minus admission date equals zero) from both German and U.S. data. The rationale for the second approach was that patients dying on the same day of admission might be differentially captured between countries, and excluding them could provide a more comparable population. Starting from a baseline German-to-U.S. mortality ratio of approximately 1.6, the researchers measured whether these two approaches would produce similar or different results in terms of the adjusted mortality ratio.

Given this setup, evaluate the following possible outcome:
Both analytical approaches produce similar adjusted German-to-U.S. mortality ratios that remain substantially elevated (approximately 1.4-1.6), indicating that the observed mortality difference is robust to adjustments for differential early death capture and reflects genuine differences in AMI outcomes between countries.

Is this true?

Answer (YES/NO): YES